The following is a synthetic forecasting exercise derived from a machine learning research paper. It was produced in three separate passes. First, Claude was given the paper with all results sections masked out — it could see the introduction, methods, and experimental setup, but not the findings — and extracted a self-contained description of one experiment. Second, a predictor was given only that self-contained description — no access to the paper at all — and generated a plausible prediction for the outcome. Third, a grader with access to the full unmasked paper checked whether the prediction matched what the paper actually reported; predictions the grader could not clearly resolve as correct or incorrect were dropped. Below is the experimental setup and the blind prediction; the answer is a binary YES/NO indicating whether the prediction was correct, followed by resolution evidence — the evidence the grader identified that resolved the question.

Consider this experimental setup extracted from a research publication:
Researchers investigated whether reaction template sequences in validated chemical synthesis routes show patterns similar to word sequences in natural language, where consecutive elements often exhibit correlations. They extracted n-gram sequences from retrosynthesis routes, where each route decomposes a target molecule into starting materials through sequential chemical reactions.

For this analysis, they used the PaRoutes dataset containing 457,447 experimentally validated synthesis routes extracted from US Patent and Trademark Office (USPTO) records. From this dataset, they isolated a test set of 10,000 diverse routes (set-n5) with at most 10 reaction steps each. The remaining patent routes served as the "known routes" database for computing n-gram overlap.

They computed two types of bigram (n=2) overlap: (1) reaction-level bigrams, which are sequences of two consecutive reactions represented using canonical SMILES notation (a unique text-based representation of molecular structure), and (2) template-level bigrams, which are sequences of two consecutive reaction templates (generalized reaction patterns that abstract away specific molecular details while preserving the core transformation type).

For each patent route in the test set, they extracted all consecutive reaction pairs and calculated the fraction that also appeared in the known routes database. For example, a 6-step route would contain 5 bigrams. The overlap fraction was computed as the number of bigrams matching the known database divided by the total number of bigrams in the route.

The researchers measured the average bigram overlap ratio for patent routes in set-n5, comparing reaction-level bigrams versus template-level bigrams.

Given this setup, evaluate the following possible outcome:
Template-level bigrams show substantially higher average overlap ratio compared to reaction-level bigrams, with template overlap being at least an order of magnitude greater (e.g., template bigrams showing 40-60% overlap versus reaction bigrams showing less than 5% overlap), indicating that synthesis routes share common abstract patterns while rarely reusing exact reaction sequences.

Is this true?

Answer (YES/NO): NO